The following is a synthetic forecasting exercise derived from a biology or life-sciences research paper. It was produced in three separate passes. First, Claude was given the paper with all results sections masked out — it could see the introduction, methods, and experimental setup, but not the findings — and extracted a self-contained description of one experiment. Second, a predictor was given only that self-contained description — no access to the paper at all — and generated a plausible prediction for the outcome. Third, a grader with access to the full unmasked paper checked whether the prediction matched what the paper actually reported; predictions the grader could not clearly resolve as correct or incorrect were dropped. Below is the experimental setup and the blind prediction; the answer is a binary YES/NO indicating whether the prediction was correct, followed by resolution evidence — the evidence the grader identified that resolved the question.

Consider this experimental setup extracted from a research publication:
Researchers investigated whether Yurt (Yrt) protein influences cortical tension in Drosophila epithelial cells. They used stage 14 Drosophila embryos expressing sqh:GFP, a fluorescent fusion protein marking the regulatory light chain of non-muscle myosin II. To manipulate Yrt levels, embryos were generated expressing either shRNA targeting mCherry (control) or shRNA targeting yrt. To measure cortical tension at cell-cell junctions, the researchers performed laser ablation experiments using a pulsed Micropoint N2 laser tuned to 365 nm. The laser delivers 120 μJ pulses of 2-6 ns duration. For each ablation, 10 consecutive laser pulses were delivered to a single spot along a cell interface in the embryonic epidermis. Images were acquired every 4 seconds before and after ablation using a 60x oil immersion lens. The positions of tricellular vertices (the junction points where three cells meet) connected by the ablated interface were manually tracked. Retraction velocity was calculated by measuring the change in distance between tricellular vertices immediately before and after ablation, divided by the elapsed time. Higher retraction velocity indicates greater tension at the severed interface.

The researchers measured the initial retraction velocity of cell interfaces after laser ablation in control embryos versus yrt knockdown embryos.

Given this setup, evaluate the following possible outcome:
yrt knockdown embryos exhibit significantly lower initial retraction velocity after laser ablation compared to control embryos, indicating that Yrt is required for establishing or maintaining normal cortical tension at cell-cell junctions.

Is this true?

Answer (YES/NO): YES